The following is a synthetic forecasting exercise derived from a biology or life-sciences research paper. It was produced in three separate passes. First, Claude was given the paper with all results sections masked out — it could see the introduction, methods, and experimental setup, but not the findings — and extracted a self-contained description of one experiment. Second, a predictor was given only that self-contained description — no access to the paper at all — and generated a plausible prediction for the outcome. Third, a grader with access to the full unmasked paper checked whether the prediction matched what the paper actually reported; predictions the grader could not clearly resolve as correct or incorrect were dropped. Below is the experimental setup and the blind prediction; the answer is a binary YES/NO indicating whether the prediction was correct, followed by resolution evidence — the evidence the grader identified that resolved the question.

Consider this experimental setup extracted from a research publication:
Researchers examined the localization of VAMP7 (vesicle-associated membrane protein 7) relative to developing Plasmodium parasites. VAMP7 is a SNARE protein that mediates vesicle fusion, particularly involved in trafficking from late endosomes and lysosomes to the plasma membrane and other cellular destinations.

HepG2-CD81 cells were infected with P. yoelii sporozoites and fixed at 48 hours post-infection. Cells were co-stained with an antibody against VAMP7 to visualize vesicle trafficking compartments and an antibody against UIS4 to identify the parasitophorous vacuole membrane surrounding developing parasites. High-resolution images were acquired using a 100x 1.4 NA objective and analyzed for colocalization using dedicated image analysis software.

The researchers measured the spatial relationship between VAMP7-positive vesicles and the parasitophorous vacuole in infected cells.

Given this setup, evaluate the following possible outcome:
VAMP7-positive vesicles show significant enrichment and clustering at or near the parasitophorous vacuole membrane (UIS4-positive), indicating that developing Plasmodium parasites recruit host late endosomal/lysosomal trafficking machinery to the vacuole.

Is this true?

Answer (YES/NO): YES